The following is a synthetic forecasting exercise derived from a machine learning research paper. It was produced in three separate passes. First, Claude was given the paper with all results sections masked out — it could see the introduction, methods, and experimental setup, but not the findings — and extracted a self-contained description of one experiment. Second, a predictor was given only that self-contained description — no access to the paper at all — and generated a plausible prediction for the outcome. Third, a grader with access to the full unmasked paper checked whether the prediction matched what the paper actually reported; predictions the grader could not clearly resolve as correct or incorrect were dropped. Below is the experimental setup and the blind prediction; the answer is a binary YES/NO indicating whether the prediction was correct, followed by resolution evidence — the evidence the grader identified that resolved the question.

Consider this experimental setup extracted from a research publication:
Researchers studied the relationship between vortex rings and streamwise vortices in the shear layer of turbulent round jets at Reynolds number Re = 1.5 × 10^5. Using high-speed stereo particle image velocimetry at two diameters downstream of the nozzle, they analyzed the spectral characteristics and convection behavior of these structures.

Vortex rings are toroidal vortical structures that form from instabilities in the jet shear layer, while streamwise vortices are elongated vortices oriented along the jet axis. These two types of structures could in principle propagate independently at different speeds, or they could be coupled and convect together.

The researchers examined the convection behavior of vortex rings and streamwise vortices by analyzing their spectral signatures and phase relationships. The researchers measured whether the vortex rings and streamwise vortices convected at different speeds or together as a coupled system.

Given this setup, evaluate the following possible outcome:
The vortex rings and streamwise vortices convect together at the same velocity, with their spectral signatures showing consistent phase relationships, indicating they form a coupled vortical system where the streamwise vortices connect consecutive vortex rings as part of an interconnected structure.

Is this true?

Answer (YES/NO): NO